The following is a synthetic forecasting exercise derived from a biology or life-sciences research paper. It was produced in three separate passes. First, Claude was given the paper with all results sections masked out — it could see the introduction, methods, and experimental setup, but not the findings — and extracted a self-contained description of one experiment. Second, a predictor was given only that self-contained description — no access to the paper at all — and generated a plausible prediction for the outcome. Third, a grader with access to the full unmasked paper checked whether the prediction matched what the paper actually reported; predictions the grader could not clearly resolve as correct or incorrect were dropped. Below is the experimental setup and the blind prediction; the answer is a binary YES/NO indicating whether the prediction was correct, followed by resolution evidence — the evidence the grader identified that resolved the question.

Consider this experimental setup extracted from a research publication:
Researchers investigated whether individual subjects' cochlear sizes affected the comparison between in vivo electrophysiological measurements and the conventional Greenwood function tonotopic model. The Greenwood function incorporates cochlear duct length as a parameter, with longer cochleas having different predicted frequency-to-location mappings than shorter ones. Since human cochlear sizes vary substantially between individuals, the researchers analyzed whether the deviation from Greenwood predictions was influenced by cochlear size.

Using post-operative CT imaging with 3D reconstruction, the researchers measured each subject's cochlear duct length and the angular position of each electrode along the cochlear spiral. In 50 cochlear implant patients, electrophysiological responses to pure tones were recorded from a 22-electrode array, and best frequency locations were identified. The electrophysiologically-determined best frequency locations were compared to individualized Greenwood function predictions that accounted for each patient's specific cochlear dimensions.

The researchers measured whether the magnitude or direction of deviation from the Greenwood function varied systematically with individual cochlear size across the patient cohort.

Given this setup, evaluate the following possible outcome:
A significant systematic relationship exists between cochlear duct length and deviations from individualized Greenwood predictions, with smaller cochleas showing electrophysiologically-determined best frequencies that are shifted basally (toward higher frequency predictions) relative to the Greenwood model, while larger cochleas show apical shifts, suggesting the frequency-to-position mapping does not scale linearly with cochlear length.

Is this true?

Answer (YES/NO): NO